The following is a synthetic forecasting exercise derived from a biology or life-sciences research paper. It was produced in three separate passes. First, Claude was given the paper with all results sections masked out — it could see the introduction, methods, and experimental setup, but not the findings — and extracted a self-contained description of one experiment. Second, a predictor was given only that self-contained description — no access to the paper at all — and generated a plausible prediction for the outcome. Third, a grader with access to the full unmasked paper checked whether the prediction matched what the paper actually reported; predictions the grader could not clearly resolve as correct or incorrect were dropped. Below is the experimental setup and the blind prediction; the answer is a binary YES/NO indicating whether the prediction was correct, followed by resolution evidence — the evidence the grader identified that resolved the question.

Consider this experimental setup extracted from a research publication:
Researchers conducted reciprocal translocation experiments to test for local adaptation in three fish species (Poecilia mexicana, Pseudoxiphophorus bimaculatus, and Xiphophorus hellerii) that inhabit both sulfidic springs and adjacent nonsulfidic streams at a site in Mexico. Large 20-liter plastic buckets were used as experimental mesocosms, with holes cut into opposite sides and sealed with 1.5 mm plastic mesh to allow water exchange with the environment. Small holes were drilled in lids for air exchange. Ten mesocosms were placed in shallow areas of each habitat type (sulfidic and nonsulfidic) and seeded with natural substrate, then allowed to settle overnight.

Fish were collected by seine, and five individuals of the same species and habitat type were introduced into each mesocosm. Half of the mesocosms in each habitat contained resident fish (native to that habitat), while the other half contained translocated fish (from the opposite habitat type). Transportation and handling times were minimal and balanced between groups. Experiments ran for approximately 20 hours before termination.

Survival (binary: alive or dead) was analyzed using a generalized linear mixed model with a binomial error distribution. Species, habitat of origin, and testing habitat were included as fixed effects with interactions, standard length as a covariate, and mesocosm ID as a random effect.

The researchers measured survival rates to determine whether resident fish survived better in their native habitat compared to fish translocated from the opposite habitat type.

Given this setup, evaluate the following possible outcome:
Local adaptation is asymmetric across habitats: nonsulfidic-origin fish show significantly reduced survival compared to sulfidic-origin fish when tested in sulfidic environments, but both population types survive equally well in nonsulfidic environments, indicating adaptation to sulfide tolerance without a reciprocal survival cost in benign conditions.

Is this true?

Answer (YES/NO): NO